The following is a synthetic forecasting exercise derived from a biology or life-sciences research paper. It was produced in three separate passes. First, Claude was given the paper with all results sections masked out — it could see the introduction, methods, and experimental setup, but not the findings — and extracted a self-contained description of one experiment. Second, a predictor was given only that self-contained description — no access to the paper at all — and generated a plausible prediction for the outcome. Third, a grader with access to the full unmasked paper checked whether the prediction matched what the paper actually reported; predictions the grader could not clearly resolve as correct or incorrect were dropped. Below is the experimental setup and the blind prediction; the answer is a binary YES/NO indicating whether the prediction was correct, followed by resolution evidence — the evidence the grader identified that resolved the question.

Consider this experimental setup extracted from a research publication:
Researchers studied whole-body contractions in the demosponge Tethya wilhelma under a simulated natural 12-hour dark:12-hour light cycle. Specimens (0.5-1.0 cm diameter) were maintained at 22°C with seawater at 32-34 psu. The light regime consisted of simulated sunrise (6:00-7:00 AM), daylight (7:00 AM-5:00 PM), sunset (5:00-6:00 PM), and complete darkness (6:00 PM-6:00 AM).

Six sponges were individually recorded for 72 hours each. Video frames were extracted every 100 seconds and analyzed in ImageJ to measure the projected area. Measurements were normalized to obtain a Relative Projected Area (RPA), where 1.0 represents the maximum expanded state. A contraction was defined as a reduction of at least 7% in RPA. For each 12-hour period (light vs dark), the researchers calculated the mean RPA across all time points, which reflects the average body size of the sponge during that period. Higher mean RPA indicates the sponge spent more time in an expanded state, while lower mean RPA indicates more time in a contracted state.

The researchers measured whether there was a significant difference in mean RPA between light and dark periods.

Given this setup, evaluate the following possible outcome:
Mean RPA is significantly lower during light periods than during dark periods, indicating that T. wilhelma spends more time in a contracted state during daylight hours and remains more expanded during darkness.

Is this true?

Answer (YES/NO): YES